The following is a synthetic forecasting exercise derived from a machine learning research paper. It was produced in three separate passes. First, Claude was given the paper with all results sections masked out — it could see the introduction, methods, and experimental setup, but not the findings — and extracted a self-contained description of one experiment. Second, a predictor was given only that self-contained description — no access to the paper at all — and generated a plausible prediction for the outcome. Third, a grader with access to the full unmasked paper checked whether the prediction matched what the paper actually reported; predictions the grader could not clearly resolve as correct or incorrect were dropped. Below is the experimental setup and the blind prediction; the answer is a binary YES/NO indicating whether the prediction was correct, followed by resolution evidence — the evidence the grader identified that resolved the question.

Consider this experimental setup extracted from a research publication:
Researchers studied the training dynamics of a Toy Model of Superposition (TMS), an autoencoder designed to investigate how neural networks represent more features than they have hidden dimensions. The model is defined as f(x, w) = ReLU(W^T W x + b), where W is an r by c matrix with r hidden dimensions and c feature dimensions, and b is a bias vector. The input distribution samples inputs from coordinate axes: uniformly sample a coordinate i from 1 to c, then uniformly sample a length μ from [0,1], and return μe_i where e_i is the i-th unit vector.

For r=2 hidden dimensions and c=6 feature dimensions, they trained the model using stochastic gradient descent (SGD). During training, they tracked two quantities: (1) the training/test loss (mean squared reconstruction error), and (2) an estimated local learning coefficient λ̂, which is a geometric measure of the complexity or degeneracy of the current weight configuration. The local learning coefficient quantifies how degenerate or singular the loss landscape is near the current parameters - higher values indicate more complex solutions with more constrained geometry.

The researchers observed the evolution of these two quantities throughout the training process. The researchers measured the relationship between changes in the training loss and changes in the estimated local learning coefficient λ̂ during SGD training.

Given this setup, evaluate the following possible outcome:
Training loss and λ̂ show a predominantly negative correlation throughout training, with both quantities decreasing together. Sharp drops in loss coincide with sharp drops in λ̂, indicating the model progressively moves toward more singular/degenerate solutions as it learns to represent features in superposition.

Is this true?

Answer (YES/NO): NO